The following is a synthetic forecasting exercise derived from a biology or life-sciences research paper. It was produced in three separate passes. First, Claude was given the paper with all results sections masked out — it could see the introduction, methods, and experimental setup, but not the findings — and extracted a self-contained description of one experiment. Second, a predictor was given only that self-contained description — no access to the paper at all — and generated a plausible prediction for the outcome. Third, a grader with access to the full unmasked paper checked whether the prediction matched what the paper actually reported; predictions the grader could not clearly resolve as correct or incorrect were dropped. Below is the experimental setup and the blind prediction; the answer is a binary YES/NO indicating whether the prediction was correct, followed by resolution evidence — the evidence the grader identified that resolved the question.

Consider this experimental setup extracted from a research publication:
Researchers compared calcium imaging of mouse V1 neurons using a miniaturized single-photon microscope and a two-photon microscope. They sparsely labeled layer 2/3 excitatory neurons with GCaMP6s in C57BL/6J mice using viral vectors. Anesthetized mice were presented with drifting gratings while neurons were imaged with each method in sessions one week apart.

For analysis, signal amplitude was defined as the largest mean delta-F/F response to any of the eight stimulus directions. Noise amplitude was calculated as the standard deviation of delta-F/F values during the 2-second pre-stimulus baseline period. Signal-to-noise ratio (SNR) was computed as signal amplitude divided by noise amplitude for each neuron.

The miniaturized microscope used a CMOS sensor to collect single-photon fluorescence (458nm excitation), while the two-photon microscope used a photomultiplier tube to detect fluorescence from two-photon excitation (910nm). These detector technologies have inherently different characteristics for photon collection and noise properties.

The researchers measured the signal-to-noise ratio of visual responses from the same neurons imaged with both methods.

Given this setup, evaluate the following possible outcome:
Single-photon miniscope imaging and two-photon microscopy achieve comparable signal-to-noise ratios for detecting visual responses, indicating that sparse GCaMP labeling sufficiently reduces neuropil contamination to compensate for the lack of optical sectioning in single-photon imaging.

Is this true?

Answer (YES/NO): NO